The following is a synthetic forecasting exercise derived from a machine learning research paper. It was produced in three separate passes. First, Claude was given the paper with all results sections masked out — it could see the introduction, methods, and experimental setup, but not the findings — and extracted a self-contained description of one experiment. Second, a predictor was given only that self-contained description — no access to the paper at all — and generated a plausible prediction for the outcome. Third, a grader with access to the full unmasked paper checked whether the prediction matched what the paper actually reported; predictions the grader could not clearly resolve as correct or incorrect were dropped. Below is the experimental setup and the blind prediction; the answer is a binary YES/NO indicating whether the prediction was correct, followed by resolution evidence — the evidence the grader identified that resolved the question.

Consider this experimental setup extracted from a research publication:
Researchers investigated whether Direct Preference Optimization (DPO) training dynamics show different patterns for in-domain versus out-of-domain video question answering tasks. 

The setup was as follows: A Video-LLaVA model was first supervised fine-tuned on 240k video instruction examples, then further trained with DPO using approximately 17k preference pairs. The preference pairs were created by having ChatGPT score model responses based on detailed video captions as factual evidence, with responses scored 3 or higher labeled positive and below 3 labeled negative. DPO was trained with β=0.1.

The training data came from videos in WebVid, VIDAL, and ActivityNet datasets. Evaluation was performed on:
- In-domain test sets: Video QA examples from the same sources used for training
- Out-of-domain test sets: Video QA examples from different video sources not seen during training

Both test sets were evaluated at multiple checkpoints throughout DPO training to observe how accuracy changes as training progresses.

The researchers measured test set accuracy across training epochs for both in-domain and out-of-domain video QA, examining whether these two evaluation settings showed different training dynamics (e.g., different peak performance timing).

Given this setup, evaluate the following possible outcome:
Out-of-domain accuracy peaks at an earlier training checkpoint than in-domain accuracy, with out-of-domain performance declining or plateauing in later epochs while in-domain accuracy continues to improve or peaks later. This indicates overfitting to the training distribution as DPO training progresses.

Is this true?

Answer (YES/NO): NO